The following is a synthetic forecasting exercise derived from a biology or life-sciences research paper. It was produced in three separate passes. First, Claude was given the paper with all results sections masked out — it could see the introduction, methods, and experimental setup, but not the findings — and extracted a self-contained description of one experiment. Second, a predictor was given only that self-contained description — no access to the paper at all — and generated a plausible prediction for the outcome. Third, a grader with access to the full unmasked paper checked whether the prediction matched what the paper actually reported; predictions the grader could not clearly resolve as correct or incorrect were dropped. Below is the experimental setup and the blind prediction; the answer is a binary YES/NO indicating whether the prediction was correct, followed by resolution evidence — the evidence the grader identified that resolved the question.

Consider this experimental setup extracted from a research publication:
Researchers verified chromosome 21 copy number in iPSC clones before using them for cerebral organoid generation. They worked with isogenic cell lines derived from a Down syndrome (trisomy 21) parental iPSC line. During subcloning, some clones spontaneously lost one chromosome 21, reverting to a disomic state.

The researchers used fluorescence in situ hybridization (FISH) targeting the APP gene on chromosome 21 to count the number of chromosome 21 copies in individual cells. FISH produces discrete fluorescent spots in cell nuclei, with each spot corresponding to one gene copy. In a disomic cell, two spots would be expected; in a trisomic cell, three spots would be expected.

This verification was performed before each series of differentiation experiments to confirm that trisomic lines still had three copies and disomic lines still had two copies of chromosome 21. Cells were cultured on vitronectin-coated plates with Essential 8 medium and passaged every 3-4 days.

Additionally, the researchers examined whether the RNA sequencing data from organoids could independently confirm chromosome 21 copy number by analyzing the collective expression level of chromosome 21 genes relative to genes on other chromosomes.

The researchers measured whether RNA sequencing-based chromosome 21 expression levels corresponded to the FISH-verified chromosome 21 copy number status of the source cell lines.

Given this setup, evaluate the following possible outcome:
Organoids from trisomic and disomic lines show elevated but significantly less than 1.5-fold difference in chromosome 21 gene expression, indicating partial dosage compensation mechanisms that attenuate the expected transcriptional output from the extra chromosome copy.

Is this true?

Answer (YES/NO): NO